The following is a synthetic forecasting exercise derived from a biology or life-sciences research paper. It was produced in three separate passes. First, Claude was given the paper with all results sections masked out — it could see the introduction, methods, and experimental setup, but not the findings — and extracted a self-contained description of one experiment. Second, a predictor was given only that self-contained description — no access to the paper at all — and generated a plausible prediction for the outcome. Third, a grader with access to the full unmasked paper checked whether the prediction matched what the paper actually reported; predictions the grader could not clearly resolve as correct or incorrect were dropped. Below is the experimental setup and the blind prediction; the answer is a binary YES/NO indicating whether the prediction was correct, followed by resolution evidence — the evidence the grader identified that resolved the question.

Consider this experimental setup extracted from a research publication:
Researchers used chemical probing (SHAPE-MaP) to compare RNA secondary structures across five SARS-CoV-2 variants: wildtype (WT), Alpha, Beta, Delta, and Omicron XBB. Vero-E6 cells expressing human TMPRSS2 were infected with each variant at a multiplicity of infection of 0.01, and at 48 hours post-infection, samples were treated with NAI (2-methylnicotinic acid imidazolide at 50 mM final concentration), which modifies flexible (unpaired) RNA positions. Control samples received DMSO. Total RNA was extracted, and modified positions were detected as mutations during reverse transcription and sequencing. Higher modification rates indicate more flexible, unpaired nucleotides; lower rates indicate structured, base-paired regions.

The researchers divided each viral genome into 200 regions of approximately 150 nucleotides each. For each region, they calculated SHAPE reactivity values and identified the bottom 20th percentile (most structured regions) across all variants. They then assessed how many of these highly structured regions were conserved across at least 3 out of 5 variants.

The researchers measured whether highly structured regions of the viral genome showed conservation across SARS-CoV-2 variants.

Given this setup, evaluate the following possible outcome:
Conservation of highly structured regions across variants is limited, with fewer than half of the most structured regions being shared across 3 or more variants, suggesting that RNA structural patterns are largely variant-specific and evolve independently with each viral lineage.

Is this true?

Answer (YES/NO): NO